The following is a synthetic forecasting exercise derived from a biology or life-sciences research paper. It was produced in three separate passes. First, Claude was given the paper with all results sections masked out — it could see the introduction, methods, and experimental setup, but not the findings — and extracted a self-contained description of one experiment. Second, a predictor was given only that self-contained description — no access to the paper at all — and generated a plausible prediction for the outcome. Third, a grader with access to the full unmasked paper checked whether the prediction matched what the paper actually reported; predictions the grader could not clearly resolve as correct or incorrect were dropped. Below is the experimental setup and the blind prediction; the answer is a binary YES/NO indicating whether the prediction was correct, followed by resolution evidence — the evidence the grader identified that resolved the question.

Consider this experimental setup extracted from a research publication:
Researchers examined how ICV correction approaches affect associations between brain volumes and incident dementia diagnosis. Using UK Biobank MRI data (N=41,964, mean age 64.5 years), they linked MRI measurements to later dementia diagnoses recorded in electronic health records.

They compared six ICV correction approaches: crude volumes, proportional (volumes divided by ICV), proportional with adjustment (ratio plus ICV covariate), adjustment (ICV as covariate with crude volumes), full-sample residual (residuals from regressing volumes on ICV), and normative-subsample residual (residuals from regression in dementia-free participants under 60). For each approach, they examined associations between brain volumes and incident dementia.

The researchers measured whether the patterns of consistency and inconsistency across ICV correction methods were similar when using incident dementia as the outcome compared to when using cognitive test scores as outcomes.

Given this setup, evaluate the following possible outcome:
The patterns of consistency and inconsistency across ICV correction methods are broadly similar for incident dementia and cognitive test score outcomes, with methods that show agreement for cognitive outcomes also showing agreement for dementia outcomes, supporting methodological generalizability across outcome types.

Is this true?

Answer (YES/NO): NO